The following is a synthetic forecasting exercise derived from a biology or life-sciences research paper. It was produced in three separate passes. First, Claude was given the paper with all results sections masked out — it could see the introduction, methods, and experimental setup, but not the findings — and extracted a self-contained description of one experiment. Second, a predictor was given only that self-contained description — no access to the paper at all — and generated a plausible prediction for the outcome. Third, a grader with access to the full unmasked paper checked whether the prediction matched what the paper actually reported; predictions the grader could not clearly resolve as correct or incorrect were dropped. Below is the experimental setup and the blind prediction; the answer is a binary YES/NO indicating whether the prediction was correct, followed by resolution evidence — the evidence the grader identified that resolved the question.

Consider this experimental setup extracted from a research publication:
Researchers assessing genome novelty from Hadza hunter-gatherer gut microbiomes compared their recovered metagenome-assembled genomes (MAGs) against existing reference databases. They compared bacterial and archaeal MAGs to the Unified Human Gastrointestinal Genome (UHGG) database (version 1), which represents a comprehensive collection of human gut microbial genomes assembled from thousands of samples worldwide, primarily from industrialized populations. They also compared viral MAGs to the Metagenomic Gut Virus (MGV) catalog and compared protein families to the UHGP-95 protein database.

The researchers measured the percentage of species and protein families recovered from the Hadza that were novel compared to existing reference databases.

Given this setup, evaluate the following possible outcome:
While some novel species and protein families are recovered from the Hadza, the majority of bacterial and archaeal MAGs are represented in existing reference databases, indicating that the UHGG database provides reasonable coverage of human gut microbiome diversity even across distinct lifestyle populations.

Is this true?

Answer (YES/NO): NO